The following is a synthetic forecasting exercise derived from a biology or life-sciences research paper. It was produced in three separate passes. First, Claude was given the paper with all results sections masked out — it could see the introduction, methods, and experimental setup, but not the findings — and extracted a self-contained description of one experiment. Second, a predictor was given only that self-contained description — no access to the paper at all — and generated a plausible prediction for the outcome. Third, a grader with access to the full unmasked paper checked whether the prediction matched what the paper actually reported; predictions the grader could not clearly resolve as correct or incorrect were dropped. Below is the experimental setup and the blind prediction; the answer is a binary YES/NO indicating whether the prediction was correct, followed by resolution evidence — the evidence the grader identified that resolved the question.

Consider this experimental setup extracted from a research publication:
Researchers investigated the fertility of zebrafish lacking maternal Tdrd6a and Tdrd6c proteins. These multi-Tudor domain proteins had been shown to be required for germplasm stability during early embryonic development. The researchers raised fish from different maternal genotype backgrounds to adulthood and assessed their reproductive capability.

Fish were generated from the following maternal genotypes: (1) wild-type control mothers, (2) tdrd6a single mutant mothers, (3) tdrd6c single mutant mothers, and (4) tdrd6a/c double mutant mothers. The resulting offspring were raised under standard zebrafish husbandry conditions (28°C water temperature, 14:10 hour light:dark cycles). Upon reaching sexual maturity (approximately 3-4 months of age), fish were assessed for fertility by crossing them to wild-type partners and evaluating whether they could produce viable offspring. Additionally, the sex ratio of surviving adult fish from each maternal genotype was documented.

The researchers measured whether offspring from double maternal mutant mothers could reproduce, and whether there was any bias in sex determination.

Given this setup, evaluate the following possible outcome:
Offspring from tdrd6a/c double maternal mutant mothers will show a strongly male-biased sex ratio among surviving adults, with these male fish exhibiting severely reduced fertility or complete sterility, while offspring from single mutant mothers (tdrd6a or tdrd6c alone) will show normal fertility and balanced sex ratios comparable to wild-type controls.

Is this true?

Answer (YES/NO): YES